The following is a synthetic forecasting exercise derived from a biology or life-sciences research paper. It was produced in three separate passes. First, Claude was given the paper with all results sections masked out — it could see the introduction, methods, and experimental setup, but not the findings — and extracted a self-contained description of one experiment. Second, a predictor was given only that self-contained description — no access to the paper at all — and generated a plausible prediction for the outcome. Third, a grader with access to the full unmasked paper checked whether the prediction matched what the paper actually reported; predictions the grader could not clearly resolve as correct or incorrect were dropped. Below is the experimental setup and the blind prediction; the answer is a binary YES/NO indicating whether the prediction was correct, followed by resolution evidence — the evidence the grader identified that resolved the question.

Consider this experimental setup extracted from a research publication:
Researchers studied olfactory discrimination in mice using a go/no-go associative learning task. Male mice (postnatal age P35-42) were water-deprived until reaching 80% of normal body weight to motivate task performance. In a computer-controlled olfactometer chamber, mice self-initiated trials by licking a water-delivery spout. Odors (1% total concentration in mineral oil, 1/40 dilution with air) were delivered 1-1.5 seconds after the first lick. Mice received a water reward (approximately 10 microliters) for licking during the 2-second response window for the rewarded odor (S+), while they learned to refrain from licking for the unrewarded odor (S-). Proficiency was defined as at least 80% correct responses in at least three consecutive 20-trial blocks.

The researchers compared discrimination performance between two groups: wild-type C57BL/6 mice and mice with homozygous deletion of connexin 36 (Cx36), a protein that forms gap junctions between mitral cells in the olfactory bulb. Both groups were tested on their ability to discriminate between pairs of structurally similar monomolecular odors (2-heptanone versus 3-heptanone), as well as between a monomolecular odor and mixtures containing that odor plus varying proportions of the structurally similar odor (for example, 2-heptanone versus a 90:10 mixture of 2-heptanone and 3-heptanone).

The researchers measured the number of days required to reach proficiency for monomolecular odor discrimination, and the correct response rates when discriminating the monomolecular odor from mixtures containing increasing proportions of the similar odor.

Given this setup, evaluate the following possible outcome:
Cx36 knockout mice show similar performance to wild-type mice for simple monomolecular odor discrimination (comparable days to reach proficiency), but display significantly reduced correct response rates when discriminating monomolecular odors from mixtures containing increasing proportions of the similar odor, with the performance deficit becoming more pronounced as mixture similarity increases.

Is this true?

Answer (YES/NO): NO